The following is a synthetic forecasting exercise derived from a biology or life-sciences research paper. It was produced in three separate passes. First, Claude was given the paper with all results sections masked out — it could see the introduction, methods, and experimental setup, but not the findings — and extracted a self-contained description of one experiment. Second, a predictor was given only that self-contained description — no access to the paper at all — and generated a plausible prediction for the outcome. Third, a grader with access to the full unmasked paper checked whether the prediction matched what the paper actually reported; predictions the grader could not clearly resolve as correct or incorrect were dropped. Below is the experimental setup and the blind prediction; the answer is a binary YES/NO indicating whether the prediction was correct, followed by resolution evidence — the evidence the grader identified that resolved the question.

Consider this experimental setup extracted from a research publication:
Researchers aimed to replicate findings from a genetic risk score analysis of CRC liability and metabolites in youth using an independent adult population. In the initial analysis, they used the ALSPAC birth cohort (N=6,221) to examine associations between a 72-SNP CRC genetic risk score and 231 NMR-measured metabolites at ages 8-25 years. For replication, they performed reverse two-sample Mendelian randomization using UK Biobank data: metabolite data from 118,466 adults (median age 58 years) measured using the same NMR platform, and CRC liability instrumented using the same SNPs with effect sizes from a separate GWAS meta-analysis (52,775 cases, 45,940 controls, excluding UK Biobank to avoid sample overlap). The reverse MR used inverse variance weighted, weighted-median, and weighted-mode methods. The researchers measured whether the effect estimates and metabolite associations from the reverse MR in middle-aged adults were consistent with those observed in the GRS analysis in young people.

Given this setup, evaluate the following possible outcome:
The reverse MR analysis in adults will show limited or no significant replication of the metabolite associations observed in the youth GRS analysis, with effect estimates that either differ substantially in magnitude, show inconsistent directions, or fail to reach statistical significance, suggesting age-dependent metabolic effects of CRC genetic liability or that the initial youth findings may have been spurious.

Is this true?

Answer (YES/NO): NO